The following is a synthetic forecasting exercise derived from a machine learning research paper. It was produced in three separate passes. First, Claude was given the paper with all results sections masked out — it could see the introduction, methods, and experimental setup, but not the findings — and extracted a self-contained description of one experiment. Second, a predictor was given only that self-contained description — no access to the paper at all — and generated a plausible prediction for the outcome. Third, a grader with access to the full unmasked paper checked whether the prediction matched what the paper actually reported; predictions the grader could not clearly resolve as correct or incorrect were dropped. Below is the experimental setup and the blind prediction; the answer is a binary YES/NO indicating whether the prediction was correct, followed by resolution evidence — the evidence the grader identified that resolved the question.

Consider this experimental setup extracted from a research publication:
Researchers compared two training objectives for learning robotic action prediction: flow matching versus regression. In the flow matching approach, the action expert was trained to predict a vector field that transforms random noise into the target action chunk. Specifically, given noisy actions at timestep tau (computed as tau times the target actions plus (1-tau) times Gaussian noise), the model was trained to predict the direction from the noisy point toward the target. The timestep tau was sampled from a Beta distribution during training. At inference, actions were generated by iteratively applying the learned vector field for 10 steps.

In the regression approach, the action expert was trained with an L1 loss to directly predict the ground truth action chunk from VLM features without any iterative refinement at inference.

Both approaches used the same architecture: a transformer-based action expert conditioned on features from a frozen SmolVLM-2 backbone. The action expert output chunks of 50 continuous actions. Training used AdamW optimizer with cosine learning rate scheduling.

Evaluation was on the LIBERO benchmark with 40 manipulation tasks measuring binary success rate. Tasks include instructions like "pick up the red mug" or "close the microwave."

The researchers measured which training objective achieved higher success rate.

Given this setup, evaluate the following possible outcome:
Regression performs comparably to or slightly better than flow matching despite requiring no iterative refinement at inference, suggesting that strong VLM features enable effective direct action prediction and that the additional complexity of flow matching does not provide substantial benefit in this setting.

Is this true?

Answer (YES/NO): NO